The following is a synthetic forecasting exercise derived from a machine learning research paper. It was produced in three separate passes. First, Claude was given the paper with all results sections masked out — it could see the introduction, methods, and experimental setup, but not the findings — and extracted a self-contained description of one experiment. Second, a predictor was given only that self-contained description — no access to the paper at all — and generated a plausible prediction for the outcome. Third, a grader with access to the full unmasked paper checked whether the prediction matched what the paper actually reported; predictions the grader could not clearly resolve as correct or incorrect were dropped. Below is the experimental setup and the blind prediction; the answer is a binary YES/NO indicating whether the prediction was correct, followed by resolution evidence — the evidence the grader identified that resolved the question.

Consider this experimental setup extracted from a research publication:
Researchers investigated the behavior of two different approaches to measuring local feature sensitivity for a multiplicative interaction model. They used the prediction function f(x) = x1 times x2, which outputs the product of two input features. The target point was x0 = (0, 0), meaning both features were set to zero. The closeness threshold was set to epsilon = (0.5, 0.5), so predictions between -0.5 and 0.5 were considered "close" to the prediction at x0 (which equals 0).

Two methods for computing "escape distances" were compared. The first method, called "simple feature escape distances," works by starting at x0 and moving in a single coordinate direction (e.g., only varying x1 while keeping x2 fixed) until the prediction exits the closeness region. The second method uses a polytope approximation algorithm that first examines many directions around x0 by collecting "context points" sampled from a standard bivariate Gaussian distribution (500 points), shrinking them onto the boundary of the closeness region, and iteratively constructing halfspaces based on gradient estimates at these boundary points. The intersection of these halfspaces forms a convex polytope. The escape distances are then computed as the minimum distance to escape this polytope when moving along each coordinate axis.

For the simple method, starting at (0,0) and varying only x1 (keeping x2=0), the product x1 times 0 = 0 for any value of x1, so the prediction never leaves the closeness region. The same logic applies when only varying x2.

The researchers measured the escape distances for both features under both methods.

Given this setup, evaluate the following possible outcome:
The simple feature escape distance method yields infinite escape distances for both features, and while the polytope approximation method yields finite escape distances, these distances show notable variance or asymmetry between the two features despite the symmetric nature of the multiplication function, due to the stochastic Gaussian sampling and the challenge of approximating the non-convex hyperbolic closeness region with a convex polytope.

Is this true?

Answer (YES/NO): NO